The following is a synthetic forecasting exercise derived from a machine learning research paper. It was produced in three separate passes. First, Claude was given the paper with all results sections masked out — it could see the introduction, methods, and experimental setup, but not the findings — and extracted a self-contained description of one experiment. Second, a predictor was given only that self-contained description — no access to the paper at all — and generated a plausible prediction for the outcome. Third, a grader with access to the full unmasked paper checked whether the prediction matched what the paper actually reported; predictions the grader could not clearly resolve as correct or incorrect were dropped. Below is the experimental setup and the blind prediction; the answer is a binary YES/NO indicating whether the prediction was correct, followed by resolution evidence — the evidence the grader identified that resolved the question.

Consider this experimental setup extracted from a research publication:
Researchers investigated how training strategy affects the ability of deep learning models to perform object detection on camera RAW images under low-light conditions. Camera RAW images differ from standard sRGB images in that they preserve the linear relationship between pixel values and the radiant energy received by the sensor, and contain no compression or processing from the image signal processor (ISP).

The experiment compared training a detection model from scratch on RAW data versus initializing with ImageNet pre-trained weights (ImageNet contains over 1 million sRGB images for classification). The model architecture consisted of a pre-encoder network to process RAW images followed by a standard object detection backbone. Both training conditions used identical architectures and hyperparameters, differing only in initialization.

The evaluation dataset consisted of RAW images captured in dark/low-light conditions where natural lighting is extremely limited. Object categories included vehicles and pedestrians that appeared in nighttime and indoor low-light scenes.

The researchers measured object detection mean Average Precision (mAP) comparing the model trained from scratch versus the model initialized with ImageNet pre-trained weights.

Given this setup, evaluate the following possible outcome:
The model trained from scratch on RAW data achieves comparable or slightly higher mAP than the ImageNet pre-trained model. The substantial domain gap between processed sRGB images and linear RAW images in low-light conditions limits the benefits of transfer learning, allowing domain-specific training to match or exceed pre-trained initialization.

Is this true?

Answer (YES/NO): NO